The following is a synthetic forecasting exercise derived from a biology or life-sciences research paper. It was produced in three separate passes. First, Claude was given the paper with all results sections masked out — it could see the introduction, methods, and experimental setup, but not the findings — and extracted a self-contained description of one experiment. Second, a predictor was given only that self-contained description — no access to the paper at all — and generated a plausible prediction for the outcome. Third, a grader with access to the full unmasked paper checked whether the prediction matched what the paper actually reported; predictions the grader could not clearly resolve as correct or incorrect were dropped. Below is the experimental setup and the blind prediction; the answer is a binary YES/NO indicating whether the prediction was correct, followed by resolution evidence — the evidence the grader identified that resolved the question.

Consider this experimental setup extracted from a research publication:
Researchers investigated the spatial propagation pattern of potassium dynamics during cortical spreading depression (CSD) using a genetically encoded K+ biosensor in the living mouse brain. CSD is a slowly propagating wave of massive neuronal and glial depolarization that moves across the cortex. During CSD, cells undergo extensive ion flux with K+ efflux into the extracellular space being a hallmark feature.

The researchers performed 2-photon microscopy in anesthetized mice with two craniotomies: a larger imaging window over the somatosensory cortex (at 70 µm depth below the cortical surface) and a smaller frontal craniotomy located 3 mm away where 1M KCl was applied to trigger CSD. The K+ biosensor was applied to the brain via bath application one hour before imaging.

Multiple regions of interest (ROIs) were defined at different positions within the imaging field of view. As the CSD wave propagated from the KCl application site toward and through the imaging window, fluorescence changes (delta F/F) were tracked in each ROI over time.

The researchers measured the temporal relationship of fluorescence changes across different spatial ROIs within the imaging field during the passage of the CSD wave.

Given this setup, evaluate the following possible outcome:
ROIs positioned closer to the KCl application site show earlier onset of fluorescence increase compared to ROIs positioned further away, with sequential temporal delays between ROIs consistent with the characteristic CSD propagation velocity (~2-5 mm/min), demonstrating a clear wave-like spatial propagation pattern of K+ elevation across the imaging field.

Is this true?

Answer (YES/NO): YES